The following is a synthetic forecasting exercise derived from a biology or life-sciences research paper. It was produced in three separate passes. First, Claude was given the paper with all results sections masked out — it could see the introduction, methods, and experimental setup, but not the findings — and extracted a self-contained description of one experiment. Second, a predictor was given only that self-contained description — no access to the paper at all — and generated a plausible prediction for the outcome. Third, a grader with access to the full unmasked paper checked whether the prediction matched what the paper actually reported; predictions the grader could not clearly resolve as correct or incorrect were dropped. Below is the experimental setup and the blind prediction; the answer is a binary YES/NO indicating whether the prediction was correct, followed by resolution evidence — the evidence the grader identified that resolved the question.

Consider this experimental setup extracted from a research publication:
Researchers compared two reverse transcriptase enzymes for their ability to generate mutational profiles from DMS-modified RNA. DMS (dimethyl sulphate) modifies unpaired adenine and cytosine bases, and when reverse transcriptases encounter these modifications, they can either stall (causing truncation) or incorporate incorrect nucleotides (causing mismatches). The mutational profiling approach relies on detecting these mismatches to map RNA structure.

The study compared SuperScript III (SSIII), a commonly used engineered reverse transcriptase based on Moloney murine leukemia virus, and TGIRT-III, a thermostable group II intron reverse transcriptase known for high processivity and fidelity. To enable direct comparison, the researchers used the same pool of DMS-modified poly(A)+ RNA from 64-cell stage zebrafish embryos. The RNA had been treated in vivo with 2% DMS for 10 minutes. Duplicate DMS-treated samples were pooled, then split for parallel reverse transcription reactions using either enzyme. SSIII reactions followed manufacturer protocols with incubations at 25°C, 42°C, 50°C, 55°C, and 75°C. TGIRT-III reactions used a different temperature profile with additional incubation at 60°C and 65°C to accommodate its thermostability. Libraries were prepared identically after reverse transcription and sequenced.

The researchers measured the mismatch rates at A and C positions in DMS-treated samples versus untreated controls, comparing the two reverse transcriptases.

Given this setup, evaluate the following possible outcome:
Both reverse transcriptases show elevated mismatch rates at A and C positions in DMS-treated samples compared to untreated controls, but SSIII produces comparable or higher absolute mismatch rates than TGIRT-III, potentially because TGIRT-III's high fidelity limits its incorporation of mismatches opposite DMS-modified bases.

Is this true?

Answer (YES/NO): NO